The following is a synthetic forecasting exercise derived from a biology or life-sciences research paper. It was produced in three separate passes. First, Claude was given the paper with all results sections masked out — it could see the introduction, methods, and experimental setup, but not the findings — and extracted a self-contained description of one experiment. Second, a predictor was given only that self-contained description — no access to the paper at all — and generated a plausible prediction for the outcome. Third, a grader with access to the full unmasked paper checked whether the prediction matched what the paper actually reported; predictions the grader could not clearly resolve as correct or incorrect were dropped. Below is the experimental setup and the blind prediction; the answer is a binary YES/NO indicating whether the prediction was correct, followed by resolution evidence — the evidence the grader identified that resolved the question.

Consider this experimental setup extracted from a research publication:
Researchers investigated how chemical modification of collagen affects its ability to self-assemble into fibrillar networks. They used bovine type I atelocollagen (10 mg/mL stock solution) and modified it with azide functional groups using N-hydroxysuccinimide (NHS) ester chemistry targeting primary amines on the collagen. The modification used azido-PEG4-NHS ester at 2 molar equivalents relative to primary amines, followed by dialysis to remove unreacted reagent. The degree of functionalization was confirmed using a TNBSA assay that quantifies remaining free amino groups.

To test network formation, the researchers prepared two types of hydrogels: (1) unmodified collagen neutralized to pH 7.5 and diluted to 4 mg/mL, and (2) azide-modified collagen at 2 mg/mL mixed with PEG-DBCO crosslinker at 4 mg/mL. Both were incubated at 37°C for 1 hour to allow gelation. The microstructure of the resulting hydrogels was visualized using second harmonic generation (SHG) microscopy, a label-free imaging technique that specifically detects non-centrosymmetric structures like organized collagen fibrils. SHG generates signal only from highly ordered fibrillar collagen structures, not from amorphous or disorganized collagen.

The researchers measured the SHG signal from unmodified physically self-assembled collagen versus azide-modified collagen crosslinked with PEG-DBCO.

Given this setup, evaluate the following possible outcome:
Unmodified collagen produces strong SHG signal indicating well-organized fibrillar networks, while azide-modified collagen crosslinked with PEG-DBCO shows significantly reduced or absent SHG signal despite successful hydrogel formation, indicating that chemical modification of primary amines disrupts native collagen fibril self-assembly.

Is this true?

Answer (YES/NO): YES